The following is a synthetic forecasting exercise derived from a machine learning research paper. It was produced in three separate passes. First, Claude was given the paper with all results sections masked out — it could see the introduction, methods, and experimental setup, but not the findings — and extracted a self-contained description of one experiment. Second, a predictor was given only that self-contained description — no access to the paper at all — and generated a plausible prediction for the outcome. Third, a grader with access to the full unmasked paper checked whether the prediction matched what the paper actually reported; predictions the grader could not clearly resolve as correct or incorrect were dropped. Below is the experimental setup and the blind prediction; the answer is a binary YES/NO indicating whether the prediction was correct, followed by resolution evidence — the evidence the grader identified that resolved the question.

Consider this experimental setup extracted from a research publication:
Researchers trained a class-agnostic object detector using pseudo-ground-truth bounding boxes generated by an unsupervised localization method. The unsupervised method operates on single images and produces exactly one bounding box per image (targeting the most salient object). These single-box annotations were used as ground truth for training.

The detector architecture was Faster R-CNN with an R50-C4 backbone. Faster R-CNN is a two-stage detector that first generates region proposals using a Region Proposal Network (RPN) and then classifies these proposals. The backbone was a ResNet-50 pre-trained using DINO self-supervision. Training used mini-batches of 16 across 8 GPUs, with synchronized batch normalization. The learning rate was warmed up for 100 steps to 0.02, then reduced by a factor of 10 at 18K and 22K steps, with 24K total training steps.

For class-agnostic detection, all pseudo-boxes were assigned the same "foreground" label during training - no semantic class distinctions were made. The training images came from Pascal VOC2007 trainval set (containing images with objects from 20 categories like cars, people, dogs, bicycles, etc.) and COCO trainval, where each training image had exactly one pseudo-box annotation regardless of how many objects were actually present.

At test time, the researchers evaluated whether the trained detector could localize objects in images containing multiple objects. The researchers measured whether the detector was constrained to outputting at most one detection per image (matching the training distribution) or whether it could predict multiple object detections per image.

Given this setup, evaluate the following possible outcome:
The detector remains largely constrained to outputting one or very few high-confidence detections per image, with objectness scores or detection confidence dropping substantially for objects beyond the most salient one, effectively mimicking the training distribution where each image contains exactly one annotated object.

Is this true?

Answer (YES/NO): NO